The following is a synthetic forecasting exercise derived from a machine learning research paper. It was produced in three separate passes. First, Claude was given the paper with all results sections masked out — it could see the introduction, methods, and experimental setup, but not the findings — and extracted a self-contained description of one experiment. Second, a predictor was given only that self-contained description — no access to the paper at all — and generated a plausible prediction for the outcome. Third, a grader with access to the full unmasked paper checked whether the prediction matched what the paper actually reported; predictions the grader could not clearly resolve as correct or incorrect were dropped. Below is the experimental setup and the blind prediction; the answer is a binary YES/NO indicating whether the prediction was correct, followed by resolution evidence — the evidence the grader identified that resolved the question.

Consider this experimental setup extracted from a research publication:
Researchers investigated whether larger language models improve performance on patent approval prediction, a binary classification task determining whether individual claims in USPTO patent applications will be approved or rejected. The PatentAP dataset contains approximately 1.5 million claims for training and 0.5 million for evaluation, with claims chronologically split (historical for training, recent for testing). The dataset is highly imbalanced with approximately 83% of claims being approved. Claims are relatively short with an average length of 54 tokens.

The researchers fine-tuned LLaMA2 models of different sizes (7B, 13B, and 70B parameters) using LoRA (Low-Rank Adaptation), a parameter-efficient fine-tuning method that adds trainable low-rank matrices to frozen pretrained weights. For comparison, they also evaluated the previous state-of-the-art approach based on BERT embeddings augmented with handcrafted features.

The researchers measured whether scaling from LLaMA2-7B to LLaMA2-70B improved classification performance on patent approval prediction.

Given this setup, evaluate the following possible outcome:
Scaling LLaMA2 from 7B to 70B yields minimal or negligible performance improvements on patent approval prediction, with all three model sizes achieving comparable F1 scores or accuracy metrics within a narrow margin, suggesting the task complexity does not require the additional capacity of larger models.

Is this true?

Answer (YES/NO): YES